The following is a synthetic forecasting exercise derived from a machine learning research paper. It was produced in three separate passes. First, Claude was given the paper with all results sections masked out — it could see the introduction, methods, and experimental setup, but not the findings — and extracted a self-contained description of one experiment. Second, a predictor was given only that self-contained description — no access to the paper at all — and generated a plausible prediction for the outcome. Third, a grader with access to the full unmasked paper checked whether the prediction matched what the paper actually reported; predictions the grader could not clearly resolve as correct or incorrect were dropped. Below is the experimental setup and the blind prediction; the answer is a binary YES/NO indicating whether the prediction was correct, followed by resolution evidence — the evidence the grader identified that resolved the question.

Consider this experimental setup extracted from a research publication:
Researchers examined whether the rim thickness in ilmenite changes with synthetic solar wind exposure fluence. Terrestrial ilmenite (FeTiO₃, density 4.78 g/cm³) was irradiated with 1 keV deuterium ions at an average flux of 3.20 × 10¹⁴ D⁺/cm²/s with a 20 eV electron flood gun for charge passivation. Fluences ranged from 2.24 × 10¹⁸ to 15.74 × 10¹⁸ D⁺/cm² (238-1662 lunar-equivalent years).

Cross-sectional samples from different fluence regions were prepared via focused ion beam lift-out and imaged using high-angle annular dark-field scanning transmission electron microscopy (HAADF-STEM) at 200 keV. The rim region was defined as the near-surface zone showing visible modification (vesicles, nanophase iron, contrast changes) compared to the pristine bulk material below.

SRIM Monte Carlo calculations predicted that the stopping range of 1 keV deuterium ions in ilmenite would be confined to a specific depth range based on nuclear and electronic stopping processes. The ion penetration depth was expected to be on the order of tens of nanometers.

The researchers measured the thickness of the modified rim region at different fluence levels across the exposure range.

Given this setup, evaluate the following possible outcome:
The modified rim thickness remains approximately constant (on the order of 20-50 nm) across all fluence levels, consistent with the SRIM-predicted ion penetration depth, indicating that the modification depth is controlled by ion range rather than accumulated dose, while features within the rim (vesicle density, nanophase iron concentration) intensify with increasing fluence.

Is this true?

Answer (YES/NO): NO